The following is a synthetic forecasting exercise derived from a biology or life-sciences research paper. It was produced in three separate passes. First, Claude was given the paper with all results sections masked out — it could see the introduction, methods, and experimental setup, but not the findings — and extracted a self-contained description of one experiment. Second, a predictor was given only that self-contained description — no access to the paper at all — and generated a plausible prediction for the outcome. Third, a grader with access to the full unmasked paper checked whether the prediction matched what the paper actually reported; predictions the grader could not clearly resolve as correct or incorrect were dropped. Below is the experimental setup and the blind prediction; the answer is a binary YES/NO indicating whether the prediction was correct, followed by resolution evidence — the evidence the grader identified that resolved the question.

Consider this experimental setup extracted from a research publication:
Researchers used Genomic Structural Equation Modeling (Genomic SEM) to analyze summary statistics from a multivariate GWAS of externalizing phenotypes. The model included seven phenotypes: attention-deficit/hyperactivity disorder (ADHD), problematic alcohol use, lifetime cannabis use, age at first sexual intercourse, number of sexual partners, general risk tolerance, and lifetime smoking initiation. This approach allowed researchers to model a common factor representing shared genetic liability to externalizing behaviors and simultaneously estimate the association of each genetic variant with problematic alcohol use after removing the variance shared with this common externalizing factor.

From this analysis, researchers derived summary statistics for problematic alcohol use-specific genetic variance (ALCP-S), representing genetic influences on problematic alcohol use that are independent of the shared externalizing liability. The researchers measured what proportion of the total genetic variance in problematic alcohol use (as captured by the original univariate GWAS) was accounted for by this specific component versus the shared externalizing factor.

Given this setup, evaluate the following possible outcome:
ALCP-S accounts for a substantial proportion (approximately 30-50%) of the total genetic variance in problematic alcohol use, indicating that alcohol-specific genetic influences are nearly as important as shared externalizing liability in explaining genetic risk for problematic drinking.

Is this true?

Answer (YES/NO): NO